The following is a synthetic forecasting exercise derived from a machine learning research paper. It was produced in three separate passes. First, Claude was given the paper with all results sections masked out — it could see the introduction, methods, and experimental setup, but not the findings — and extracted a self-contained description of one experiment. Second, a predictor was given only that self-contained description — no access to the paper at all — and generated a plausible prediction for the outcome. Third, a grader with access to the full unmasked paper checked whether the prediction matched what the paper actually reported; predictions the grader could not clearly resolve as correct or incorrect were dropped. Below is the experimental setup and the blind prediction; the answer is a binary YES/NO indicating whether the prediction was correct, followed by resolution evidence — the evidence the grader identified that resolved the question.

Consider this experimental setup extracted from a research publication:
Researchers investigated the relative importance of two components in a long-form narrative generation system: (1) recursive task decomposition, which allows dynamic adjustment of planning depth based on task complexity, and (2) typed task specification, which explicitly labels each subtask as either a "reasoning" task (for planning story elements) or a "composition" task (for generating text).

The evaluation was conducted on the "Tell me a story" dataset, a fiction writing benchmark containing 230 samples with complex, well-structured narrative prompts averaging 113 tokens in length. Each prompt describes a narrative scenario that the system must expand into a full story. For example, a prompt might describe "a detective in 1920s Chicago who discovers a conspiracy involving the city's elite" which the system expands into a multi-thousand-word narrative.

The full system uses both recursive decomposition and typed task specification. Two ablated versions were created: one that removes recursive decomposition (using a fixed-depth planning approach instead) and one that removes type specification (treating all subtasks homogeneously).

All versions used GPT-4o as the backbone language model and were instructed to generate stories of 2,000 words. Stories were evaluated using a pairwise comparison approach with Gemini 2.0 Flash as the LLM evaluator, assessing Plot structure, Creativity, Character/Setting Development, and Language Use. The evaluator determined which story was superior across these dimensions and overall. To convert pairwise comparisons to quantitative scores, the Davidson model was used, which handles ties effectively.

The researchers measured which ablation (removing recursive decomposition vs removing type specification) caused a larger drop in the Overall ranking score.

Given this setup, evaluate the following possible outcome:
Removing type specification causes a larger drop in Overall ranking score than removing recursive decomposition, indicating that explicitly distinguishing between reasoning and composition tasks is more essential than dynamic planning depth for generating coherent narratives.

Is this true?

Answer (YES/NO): YES